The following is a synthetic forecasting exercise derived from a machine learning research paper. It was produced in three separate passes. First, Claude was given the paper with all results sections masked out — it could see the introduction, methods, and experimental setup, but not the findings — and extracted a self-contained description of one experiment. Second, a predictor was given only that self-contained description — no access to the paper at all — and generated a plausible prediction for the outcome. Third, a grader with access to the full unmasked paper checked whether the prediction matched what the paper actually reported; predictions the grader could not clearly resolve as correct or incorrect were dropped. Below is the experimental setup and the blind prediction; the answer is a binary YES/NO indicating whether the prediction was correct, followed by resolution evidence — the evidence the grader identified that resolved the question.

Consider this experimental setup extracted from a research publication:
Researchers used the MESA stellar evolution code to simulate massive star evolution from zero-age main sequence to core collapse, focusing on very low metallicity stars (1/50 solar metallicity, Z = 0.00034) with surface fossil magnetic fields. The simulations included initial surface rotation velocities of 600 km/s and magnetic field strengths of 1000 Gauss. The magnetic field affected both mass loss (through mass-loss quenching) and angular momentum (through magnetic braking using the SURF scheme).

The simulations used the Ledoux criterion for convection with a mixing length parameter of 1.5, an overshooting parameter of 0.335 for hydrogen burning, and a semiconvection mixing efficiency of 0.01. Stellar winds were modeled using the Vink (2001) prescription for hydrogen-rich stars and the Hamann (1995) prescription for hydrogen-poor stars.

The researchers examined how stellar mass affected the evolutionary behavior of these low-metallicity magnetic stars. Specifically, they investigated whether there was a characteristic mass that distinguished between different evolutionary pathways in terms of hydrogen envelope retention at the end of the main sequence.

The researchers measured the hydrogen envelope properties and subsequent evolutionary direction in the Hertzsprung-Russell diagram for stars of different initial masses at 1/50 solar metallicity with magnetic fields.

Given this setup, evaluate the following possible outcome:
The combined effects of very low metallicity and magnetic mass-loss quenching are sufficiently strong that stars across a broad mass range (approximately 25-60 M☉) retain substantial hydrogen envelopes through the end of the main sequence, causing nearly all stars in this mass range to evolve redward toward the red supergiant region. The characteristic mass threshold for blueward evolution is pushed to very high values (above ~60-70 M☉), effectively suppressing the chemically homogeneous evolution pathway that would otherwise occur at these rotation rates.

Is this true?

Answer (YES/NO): NO